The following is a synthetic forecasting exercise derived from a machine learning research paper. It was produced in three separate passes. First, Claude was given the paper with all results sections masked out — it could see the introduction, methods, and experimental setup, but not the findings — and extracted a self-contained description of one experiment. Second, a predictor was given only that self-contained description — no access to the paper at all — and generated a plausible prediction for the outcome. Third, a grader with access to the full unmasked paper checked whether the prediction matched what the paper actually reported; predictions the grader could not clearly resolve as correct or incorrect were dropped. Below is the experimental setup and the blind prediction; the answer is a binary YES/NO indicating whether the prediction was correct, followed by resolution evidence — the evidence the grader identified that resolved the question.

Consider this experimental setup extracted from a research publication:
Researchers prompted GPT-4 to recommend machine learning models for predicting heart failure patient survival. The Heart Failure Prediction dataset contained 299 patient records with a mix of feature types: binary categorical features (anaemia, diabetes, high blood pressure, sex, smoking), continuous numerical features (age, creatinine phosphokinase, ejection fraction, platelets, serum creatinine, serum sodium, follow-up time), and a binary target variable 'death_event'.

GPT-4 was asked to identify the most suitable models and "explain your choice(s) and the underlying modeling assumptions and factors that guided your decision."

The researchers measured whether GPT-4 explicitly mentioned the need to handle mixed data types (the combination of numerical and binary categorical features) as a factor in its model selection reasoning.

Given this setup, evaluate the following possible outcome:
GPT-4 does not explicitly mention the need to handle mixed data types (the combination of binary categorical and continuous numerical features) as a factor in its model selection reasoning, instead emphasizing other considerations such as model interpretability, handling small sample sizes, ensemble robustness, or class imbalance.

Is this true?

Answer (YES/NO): NO